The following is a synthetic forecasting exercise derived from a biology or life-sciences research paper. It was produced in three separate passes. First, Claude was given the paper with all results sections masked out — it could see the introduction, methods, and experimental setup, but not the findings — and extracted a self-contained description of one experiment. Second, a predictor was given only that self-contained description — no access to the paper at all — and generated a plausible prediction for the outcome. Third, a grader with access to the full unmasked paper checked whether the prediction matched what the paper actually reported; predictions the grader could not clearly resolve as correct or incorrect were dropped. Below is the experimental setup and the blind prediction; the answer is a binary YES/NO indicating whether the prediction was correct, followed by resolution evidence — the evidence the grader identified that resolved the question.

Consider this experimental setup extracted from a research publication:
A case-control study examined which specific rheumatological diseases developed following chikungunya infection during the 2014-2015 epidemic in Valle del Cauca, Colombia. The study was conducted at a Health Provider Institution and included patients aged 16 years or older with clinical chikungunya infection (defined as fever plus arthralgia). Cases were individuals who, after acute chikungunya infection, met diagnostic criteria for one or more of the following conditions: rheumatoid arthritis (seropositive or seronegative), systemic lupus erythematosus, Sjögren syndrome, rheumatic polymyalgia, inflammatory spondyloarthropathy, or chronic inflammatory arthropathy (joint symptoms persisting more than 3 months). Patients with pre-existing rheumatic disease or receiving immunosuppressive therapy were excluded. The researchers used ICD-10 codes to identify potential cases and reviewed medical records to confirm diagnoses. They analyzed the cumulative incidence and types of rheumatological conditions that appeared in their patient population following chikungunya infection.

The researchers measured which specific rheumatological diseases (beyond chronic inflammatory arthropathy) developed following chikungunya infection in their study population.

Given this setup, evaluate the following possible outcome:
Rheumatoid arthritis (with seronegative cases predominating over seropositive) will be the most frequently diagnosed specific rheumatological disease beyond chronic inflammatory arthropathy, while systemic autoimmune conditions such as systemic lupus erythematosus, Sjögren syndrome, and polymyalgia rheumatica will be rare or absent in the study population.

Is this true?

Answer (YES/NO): NO